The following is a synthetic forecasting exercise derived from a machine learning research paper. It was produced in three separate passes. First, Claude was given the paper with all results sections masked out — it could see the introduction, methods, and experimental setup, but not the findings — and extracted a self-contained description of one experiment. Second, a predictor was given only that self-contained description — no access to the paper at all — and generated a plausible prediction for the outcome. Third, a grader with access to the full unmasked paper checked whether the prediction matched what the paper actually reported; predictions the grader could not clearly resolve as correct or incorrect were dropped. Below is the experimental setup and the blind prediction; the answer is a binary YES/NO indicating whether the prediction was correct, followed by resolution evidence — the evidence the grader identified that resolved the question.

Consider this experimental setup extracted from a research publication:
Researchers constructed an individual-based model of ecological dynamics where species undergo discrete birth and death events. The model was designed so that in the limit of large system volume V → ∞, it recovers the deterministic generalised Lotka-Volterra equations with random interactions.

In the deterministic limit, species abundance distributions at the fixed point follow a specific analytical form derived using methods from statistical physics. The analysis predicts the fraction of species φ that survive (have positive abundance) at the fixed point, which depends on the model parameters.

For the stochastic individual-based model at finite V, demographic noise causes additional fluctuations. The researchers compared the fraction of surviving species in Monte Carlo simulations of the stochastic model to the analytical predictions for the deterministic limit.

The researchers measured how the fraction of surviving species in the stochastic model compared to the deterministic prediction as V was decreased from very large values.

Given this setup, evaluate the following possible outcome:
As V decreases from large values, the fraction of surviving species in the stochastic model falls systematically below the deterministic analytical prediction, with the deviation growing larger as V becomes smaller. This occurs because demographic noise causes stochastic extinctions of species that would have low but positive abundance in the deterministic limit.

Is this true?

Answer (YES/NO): YES